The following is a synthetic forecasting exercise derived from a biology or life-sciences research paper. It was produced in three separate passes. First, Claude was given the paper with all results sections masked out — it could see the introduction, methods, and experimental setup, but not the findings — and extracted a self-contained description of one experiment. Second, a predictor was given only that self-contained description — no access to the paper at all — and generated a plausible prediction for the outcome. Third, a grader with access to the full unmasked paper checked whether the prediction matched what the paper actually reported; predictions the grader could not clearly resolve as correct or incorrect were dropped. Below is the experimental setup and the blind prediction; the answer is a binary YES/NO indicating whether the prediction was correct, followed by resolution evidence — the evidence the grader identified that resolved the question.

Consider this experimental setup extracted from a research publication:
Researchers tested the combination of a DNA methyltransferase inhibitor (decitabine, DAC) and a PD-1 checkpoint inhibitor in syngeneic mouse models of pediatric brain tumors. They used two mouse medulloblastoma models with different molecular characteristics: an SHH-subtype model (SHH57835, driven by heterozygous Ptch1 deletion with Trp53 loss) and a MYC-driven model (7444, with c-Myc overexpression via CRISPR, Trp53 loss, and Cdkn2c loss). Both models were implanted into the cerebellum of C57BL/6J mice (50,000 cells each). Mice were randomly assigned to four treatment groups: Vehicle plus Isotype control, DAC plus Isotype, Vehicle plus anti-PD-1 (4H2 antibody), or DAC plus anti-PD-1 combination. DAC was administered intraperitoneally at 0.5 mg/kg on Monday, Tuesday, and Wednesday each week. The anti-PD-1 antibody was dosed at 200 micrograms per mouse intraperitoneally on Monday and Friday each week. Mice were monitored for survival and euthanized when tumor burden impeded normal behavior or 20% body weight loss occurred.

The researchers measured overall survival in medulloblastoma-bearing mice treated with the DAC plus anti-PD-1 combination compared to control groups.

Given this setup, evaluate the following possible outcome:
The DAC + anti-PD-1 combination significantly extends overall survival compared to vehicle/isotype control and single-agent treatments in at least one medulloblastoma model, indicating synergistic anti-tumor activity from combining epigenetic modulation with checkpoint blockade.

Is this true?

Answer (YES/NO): NO